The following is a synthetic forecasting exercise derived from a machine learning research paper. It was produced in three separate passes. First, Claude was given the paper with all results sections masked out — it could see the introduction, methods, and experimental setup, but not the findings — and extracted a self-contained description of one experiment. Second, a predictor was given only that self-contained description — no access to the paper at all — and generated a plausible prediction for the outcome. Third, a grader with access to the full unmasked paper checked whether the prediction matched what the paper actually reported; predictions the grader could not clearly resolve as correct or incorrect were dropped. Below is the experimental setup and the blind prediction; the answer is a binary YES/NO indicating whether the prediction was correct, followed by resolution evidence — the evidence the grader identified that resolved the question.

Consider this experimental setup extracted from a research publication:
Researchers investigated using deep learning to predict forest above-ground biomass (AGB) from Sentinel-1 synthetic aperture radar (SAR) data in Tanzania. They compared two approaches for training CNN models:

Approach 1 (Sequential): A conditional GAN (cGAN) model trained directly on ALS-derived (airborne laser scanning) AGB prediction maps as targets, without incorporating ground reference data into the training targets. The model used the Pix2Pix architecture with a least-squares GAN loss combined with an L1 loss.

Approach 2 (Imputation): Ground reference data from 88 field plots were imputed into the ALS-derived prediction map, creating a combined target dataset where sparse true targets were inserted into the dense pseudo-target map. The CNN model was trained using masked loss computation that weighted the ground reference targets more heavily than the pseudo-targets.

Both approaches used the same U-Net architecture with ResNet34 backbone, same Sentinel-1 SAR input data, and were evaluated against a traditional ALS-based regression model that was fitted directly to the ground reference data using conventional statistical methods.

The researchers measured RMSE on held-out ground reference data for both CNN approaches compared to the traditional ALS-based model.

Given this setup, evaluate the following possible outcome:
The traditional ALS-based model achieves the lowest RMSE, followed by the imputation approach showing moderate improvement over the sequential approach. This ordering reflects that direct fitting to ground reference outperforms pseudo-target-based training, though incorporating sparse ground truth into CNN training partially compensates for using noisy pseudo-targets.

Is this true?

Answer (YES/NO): NO